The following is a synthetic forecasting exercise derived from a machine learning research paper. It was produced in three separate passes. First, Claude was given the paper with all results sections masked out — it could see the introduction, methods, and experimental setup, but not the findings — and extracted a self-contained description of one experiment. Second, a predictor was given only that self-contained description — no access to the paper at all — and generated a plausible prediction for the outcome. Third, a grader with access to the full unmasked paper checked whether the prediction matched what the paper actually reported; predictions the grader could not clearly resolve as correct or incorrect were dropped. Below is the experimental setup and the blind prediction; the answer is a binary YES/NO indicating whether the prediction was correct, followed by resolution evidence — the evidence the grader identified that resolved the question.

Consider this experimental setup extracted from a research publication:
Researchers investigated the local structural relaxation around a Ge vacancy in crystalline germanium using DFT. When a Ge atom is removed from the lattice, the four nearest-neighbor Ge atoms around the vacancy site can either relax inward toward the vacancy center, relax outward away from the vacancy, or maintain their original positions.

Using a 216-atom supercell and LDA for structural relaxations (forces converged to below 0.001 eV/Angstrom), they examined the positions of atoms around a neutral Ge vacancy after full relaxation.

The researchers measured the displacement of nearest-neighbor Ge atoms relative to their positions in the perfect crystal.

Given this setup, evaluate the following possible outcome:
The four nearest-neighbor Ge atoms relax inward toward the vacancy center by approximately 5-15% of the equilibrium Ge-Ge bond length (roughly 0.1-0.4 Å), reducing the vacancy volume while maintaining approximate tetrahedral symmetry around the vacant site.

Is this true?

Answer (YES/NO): NO